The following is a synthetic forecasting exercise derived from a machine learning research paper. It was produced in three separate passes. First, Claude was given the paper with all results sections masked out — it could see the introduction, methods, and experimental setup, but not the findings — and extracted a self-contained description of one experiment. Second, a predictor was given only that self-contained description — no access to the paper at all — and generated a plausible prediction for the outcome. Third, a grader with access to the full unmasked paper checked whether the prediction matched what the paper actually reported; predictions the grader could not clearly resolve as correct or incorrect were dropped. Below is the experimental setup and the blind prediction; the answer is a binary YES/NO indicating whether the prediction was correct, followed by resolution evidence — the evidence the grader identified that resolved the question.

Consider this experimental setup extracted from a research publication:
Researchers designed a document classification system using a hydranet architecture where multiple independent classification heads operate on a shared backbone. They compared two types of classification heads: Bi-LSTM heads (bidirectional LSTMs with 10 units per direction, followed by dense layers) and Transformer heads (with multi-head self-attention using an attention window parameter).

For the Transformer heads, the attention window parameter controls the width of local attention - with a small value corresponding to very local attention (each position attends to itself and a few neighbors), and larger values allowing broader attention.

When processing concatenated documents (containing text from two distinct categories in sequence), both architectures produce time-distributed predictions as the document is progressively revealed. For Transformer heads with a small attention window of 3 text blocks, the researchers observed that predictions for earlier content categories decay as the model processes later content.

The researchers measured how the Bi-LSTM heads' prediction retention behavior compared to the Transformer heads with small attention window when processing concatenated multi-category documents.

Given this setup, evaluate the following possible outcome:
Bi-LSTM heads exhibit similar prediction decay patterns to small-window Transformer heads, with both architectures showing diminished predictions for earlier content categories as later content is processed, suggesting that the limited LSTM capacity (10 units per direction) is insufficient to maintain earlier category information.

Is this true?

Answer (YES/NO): NO